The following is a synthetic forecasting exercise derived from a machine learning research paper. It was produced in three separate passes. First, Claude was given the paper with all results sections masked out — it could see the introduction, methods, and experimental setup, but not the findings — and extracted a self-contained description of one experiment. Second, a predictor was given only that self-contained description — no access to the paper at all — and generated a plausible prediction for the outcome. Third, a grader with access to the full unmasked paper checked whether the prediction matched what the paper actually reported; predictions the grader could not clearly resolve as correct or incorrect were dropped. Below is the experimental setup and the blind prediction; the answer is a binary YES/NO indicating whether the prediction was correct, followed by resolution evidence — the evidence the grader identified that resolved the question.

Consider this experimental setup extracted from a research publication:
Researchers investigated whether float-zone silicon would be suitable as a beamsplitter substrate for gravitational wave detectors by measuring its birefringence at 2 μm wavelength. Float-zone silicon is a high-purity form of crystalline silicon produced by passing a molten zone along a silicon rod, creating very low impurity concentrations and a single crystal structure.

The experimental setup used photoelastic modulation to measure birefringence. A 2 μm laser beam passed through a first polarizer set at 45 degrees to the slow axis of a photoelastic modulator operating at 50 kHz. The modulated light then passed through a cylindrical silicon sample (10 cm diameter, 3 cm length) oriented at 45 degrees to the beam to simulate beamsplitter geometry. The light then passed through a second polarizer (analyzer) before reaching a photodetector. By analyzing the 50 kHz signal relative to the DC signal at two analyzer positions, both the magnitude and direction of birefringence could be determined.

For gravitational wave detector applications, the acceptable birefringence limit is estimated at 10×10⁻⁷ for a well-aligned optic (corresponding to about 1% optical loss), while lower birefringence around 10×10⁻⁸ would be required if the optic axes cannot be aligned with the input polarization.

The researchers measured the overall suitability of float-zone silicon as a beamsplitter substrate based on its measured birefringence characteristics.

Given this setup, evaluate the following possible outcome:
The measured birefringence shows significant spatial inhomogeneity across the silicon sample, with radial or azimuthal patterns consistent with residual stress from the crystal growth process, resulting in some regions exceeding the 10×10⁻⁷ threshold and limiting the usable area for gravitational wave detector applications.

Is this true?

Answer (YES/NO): NO